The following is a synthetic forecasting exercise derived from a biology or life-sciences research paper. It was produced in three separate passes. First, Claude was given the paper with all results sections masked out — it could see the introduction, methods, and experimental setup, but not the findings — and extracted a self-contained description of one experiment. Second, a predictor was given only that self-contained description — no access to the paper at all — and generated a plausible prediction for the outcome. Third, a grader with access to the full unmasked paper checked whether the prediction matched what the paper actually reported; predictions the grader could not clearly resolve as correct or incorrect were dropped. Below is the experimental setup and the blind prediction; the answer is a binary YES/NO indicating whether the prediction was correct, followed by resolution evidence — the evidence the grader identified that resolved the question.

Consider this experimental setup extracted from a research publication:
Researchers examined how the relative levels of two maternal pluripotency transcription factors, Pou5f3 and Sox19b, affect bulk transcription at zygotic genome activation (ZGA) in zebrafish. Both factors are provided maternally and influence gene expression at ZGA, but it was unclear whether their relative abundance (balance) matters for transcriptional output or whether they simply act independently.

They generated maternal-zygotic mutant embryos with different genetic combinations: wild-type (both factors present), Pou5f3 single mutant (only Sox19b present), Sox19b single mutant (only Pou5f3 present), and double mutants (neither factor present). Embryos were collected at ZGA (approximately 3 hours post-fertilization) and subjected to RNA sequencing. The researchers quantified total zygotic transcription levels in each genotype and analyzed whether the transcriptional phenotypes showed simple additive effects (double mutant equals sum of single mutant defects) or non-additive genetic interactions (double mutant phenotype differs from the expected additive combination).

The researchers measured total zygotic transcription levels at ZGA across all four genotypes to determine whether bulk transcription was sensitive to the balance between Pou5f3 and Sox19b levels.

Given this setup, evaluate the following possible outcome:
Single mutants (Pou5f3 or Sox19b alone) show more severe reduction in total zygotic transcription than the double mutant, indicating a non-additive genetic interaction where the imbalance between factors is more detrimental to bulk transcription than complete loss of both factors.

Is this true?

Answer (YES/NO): YES